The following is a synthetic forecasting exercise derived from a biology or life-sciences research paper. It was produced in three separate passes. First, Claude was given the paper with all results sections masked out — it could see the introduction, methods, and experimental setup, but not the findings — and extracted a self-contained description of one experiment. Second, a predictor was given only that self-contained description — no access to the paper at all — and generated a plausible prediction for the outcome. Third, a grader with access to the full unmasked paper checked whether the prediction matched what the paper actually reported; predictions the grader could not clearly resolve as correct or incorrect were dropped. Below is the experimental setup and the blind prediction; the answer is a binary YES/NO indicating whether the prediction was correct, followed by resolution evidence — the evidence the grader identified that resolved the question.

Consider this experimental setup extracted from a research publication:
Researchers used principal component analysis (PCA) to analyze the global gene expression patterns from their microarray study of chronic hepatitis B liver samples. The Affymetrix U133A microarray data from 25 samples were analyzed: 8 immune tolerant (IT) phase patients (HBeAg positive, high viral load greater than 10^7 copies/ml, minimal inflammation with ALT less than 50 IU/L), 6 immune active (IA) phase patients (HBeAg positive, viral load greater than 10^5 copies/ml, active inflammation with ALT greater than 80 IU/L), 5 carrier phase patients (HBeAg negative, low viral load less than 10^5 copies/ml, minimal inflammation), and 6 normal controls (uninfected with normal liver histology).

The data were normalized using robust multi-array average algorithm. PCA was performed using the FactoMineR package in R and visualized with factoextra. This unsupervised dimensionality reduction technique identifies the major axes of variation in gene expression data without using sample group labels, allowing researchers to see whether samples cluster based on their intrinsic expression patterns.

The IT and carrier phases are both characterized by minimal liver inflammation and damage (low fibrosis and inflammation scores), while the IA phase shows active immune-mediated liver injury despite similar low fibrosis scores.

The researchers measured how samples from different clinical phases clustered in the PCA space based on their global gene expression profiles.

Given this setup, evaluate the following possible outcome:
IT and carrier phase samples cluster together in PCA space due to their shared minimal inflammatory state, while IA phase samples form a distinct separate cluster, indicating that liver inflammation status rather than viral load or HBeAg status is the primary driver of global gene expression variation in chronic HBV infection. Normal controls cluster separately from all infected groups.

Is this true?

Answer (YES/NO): NO